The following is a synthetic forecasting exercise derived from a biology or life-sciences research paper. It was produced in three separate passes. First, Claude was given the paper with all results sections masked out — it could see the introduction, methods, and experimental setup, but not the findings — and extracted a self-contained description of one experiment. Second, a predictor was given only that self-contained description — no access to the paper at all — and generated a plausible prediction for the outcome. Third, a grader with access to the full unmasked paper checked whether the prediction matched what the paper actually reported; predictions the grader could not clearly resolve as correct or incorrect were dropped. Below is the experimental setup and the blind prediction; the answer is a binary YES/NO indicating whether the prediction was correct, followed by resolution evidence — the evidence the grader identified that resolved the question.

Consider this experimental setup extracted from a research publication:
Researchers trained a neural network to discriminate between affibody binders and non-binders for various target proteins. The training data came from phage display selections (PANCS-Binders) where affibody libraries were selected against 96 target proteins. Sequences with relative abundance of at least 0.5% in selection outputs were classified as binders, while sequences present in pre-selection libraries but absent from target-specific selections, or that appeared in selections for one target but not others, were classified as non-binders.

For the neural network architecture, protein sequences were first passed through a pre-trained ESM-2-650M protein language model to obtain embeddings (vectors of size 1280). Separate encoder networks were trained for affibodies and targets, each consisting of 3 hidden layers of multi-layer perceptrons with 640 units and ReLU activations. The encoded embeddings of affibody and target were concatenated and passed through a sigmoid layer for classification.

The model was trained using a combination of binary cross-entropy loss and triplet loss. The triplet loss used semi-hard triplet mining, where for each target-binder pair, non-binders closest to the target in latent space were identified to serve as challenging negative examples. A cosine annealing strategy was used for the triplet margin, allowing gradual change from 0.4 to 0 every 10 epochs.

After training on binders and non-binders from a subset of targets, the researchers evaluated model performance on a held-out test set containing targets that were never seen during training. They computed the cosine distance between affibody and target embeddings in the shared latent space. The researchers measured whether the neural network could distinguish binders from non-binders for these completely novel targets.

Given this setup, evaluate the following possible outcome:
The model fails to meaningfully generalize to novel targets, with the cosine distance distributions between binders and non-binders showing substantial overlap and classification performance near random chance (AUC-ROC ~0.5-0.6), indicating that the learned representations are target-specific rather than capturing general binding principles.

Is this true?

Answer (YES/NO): NO